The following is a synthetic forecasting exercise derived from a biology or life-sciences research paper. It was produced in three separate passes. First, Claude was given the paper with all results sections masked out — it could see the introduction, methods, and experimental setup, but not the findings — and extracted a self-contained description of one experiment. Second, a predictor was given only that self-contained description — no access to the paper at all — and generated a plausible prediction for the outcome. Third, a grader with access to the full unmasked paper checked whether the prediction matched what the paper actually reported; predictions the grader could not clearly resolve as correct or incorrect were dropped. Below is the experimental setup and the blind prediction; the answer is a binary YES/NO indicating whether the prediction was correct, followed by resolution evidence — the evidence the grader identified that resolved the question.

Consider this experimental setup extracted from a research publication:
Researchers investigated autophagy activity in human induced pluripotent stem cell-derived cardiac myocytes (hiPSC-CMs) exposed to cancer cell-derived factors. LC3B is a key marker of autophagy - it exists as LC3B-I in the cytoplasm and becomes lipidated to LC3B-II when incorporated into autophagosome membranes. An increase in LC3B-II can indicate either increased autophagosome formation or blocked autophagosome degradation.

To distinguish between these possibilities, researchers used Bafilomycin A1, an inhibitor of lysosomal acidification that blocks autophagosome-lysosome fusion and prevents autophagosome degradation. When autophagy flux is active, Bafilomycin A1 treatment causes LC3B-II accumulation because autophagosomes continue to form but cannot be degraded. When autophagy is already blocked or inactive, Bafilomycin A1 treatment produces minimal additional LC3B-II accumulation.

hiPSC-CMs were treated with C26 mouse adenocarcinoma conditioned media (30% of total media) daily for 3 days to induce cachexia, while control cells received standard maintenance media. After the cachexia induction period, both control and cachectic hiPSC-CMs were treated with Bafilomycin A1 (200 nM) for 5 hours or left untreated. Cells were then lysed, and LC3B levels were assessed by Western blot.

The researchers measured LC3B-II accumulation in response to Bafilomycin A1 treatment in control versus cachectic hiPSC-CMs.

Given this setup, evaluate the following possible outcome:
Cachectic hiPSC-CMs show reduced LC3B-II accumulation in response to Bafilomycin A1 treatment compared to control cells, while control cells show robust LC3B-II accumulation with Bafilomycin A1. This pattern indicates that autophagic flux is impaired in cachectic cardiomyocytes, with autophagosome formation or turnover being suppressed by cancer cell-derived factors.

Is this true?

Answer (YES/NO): NO